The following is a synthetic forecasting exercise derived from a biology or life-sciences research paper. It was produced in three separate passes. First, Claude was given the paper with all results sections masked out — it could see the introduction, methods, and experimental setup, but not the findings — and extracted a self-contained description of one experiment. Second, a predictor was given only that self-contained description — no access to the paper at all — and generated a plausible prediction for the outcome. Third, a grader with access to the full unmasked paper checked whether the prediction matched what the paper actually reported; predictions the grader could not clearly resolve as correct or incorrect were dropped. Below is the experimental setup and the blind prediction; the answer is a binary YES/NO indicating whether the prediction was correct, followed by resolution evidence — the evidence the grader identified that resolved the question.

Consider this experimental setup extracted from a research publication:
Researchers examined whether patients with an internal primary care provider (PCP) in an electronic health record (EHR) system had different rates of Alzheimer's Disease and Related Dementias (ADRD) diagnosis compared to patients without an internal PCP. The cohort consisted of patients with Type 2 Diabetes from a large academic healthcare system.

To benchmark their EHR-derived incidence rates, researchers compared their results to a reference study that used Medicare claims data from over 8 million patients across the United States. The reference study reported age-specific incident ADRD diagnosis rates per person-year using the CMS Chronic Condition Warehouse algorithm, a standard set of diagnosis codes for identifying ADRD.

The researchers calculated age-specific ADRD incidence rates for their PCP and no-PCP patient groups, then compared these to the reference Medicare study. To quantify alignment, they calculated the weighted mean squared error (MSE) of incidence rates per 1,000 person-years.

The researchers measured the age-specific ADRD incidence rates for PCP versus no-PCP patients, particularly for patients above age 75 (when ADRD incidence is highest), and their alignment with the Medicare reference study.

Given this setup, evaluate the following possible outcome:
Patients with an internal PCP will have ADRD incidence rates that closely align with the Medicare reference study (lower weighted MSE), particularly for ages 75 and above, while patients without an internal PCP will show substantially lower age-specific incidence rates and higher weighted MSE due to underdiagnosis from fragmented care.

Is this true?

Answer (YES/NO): YES